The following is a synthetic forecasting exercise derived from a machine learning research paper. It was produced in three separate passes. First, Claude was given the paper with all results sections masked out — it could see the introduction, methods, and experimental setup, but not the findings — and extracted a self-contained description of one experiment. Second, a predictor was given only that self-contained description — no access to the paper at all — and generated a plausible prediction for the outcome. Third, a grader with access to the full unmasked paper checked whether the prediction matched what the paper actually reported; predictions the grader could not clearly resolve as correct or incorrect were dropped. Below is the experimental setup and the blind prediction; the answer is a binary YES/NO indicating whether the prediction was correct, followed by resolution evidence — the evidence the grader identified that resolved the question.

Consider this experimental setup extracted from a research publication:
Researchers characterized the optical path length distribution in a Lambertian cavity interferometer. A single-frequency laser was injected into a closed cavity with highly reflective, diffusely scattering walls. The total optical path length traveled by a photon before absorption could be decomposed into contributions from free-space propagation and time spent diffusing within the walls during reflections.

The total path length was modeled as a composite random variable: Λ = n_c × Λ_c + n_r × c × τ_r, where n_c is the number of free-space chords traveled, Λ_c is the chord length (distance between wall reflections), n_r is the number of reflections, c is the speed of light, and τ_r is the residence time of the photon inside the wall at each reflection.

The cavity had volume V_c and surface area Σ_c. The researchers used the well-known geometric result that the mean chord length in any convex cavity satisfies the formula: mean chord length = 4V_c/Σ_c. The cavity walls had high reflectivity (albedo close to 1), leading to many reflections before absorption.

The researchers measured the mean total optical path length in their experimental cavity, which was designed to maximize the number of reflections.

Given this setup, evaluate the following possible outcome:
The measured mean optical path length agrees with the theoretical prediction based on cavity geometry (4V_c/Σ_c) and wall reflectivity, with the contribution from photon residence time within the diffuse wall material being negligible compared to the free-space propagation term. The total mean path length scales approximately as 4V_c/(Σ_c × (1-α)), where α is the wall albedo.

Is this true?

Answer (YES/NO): YES